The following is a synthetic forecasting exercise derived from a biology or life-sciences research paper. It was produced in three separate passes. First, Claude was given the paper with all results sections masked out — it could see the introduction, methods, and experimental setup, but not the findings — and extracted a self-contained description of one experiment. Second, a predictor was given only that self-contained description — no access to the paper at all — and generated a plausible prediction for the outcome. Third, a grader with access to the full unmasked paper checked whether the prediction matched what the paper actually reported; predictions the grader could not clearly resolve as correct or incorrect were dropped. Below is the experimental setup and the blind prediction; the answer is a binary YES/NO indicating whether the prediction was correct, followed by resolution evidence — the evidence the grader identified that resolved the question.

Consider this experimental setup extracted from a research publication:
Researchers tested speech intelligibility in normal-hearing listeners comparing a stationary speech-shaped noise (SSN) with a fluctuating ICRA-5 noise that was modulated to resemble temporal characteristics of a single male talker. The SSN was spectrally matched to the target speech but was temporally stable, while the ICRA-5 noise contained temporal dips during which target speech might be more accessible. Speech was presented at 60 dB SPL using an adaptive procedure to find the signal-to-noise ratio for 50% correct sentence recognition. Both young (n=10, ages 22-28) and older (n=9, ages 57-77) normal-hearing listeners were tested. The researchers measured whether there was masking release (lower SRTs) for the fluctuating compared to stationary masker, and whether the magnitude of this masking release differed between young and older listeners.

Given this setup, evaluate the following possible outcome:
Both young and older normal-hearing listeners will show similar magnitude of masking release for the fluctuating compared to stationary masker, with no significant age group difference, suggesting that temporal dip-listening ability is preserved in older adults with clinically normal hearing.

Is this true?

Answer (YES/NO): NO